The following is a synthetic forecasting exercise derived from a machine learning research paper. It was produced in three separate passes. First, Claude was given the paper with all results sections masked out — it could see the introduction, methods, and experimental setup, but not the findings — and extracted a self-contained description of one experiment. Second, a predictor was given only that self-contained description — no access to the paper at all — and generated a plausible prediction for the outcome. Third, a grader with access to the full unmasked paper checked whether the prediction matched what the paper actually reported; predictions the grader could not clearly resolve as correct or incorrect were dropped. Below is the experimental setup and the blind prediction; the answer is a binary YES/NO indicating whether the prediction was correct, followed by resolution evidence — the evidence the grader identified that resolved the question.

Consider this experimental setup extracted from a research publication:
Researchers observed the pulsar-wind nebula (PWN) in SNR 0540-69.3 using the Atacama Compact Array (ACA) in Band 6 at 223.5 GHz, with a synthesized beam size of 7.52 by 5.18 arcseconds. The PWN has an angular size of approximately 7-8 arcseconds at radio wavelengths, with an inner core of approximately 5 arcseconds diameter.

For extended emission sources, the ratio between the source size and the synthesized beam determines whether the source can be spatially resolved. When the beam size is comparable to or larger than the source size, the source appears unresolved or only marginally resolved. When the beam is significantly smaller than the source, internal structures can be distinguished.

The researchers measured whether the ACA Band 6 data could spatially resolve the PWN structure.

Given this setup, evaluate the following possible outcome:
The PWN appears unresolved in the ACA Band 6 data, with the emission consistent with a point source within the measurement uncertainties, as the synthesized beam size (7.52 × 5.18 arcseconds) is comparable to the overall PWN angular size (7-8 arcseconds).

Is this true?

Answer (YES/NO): NO